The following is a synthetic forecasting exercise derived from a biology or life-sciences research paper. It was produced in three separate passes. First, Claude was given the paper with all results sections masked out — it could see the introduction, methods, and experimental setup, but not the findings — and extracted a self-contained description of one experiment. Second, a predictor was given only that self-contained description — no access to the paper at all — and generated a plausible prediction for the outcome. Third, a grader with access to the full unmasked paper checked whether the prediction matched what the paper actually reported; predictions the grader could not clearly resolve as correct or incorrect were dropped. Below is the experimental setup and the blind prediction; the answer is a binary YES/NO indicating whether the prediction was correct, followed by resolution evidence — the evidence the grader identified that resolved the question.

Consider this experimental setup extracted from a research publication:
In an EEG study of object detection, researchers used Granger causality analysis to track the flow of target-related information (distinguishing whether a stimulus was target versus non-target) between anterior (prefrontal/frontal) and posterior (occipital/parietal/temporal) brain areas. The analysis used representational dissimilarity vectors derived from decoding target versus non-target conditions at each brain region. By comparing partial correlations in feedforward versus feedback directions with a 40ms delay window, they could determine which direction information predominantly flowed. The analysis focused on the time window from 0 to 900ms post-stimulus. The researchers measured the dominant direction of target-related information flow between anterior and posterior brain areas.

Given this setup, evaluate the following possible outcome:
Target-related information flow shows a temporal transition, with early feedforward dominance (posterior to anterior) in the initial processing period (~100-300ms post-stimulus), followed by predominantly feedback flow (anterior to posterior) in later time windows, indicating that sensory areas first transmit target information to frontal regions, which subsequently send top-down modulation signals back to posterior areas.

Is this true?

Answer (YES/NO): NO